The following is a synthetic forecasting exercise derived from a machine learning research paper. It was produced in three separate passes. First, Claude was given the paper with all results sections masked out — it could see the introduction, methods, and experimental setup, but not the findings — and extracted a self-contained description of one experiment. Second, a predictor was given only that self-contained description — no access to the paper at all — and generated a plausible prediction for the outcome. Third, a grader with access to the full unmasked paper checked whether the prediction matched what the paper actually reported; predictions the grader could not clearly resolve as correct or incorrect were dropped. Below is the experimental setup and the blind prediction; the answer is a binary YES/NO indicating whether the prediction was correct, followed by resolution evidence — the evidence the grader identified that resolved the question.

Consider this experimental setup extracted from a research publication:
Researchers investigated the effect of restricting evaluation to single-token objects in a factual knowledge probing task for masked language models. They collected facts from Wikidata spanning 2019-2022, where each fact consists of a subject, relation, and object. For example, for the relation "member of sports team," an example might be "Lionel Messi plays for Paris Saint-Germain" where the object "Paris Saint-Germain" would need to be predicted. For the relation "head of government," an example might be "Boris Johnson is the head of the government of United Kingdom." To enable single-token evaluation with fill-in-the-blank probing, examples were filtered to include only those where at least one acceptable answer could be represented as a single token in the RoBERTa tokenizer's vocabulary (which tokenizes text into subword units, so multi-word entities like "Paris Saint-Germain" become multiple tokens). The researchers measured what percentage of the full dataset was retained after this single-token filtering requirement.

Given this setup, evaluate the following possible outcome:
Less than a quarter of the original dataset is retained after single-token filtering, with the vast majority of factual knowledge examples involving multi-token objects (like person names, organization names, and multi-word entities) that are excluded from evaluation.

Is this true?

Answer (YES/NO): YES